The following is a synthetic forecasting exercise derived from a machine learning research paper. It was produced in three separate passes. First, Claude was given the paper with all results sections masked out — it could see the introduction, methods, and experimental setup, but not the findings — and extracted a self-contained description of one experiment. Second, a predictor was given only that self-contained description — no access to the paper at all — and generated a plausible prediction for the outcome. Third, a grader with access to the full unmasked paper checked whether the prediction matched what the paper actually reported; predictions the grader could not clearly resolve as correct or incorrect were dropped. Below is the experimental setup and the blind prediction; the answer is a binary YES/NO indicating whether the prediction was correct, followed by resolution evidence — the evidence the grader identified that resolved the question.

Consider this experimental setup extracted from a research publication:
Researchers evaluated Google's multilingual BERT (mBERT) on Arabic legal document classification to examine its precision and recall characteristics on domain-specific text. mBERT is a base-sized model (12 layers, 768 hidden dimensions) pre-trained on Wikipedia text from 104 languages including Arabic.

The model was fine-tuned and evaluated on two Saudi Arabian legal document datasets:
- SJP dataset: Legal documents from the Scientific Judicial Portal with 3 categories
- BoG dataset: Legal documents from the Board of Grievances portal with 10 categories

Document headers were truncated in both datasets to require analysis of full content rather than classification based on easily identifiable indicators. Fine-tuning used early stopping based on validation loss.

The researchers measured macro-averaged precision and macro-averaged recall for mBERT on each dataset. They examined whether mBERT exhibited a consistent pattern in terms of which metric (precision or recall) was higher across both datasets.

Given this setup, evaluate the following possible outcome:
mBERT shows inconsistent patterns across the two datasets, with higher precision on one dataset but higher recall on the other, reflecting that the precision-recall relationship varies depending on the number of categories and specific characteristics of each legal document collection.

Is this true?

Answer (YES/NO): NO